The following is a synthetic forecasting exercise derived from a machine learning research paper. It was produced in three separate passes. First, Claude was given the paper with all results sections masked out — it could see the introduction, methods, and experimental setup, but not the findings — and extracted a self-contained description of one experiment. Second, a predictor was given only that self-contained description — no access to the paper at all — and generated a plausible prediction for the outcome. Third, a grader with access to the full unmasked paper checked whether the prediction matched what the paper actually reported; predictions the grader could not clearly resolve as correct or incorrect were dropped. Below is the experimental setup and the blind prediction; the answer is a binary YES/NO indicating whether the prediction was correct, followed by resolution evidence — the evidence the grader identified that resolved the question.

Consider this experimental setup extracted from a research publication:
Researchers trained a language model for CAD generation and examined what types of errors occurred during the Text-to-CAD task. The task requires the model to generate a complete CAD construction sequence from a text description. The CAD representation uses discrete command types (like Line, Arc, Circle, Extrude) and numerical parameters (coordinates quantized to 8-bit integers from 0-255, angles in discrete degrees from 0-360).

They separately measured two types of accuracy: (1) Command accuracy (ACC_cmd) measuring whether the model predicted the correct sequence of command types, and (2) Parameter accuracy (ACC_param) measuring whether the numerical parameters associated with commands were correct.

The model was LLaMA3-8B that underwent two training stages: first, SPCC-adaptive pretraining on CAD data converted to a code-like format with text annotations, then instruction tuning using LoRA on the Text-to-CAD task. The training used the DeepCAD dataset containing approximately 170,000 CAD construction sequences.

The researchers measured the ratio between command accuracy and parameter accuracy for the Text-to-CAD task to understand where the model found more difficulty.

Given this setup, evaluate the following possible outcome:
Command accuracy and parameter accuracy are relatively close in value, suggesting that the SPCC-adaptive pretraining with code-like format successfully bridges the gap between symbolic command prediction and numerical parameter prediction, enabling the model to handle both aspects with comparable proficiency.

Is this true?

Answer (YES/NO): NO